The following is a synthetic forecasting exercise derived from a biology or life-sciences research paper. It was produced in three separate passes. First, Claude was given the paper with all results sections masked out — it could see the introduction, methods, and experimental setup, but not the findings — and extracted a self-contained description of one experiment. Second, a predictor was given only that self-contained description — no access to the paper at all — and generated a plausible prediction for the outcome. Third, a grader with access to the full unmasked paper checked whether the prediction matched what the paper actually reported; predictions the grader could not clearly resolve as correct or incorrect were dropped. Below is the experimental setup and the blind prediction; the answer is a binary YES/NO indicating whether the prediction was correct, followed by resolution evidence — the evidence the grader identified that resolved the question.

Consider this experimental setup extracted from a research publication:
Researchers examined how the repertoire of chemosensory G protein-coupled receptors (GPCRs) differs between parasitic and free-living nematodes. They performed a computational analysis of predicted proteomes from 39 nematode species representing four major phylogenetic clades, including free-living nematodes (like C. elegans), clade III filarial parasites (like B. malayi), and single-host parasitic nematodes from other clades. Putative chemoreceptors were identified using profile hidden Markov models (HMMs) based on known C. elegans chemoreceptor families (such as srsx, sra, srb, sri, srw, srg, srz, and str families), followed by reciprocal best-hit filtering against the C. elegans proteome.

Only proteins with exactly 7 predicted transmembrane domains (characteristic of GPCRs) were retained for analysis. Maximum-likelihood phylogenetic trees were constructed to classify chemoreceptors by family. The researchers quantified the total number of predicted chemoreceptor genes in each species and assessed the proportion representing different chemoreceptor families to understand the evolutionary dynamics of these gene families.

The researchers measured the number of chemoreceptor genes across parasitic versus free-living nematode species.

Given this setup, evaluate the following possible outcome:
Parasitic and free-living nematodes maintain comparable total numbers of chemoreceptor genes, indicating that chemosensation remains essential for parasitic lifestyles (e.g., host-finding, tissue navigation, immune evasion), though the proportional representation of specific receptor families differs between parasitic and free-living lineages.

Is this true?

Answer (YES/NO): NO